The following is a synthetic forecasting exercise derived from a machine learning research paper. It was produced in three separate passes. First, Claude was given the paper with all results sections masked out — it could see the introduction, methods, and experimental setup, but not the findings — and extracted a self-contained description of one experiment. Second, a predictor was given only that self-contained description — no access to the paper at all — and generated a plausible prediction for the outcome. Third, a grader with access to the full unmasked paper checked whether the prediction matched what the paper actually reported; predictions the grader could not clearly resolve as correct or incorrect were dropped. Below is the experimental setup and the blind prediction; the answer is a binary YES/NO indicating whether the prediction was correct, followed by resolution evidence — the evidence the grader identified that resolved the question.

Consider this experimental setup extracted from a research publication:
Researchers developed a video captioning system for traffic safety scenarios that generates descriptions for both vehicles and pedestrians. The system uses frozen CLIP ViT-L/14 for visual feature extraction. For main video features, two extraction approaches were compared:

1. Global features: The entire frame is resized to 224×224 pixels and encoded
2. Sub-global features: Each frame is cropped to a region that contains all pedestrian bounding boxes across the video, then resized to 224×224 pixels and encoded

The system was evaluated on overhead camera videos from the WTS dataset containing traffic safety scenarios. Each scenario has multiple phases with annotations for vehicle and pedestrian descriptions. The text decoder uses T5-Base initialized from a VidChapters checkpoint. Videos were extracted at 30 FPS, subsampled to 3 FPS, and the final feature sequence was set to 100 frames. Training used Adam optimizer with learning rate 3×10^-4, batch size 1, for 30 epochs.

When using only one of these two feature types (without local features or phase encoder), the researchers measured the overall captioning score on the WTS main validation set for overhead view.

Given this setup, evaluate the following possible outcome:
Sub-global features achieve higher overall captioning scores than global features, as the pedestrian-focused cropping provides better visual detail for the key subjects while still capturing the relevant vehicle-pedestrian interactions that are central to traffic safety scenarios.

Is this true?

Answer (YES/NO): YES